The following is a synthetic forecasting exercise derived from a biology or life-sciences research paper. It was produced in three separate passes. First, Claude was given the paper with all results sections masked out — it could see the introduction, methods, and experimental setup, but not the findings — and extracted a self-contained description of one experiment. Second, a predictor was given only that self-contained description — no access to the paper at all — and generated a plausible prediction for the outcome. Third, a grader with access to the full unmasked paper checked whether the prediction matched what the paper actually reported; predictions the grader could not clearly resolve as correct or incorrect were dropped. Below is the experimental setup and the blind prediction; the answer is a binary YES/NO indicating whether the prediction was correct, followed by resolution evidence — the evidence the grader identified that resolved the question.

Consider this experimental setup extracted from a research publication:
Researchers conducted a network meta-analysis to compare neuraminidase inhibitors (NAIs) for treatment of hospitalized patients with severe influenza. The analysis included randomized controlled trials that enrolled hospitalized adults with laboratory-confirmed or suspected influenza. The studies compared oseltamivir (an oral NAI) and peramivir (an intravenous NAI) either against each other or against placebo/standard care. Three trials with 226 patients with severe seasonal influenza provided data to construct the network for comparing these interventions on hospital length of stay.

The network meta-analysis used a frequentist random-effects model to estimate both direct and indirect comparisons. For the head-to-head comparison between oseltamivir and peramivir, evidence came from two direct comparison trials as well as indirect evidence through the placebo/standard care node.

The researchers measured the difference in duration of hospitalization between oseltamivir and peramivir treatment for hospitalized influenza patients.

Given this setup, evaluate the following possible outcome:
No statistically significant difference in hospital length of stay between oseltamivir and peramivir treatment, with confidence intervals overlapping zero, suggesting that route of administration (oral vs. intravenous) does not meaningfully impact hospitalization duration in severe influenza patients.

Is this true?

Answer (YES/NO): YES